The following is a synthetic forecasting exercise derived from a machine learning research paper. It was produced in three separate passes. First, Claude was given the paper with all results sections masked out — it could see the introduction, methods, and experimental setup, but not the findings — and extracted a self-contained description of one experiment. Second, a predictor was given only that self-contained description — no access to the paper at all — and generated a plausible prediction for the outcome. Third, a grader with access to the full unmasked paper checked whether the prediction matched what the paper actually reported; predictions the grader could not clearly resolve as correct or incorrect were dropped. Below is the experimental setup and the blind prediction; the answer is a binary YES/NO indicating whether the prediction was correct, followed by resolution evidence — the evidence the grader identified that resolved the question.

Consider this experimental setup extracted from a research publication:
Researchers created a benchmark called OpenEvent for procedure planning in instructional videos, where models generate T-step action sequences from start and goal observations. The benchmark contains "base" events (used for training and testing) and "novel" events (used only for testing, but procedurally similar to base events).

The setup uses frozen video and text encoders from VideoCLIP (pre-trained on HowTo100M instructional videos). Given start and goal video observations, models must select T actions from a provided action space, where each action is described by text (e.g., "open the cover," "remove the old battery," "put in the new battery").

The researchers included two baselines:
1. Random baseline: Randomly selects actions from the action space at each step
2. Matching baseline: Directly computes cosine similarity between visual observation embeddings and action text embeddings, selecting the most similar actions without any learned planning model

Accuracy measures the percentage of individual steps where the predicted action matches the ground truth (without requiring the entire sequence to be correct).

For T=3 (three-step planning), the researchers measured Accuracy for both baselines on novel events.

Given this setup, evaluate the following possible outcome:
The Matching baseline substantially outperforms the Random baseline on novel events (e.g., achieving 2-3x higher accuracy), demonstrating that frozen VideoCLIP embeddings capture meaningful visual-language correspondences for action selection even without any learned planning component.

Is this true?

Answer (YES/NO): YES